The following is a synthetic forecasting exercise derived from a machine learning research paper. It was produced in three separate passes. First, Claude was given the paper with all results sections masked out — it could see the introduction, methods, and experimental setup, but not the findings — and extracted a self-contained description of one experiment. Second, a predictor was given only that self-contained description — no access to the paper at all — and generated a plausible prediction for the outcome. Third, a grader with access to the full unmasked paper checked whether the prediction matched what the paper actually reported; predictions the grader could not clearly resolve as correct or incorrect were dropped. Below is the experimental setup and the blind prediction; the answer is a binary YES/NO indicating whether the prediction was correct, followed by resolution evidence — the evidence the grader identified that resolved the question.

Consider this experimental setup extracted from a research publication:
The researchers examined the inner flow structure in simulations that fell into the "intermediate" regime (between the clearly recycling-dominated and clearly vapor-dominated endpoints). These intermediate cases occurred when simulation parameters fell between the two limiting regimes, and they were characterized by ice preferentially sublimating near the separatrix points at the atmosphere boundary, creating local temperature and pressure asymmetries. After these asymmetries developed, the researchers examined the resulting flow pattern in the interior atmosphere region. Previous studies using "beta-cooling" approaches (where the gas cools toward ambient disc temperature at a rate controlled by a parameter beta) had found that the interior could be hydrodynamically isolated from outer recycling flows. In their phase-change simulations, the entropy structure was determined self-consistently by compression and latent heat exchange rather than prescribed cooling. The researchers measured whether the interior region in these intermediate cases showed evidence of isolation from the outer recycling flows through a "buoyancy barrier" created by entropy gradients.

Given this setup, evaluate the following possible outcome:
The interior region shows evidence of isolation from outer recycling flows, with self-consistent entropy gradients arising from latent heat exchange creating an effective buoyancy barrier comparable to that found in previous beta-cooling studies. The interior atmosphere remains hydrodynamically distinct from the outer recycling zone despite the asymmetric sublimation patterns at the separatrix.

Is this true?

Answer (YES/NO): YES